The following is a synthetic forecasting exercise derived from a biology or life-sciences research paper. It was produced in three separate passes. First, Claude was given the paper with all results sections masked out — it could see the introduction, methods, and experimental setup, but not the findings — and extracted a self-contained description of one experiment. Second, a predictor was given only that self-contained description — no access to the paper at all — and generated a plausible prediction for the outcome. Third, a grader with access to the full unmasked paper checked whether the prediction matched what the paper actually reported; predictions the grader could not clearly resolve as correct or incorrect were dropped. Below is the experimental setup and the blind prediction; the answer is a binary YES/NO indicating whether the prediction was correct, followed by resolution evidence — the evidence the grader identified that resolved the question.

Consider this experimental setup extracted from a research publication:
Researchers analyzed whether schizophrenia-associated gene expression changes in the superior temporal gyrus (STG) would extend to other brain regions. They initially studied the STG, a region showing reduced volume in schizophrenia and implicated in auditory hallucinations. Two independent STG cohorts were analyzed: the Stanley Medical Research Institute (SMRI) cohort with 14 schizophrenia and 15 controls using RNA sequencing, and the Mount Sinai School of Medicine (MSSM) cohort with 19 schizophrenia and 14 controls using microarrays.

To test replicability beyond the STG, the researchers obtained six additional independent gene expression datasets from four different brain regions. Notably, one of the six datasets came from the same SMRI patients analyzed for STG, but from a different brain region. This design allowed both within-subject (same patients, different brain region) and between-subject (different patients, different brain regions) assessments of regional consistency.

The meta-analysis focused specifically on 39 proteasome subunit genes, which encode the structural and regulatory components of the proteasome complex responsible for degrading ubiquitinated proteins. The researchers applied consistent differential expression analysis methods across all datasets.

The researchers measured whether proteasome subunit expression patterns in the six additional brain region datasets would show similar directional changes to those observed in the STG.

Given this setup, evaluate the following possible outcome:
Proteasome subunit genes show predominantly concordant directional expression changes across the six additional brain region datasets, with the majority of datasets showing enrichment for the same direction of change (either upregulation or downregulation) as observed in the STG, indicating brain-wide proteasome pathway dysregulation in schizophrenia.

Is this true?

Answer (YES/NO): YES